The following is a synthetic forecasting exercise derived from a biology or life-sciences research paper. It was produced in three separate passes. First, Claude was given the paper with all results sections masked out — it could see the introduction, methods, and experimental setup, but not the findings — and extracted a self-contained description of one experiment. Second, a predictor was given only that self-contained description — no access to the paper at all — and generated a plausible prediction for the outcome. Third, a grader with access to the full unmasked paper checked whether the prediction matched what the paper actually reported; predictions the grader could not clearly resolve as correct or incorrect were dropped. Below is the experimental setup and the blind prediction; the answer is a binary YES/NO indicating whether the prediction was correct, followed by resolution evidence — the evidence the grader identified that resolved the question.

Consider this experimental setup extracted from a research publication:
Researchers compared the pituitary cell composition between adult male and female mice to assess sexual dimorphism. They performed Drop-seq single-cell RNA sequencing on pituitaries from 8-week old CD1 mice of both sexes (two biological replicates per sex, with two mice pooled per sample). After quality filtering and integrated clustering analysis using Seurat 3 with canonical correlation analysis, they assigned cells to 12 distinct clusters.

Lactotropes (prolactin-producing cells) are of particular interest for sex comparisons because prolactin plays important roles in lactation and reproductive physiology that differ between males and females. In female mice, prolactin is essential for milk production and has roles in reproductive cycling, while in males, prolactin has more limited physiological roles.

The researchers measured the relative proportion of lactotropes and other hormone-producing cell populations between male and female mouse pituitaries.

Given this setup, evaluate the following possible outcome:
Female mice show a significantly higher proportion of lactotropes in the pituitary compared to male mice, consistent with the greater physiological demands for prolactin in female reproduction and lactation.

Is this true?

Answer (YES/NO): YES